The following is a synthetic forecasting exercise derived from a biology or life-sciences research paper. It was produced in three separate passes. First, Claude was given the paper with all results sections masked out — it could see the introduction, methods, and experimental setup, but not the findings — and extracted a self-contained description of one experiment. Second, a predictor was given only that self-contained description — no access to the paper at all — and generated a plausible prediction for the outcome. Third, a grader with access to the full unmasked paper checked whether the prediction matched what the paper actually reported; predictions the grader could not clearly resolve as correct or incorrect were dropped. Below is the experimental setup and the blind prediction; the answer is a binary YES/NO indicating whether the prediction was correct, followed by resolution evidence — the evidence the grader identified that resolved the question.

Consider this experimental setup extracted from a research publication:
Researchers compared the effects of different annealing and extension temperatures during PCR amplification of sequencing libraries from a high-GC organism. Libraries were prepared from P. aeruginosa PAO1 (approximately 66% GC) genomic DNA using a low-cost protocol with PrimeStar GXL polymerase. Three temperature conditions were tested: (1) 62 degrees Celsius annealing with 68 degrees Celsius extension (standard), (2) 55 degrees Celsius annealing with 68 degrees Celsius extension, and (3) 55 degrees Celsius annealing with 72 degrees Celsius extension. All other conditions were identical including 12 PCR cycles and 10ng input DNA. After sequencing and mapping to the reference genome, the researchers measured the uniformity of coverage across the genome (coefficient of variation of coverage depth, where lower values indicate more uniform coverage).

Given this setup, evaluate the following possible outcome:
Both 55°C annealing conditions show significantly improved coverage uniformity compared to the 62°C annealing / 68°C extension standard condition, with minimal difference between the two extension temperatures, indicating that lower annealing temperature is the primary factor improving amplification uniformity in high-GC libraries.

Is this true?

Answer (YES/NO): NO